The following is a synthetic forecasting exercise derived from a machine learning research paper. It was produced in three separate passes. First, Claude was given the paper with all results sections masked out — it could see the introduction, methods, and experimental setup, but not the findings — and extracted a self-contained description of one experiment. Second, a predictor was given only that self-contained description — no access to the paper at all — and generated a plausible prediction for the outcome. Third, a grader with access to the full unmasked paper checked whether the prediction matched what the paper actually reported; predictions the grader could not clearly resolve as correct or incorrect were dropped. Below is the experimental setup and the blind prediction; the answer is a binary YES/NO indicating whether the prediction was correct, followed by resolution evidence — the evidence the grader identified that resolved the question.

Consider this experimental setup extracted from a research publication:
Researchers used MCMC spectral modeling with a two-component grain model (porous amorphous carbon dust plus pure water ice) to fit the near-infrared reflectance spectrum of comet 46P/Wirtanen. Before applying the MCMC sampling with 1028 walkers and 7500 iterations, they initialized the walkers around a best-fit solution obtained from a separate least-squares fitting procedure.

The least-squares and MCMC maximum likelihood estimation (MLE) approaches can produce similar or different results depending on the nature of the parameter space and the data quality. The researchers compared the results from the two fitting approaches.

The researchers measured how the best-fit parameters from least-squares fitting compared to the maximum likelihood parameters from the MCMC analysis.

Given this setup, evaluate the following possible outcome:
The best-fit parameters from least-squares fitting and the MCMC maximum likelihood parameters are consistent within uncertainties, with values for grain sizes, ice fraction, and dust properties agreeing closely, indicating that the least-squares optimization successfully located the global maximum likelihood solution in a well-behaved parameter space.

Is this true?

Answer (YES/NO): NO